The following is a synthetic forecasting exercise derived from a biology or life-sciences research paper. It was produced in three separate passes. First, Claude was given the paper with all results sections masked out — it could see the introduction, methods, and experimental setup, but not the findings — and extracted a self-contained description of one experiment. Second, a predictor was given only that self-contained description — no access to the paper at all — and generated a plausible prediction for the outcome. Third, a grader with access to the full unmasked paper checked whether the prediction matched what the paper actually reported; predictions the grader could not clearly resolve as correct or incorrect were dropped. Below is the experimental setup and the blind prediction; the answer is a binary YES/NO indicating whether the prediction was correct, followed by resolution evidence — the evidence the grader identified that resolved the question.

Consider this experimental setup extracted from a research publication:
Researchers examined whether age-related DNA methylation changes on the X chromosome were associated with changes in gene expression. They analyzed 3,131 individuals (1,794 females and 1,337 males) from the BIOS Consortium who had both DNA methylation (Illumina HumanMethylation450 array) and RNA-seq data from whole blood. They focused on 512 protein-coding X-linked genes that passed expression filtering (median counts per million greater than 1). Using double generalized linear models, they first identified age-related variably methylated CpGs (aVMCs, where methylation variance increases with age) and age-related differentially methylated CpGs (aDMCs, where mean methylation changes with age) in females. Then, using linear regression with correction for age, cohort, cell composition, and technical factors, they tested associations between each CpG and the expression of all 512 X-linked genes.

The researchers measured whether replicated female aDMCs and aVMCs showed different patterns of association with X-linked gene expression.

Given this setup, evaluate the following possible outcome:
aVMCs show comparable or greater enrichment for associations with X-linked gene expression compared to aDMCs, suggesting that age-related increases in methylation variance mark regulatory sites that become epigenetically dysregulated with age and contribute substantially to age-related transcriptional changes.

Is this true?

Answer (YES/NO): NO